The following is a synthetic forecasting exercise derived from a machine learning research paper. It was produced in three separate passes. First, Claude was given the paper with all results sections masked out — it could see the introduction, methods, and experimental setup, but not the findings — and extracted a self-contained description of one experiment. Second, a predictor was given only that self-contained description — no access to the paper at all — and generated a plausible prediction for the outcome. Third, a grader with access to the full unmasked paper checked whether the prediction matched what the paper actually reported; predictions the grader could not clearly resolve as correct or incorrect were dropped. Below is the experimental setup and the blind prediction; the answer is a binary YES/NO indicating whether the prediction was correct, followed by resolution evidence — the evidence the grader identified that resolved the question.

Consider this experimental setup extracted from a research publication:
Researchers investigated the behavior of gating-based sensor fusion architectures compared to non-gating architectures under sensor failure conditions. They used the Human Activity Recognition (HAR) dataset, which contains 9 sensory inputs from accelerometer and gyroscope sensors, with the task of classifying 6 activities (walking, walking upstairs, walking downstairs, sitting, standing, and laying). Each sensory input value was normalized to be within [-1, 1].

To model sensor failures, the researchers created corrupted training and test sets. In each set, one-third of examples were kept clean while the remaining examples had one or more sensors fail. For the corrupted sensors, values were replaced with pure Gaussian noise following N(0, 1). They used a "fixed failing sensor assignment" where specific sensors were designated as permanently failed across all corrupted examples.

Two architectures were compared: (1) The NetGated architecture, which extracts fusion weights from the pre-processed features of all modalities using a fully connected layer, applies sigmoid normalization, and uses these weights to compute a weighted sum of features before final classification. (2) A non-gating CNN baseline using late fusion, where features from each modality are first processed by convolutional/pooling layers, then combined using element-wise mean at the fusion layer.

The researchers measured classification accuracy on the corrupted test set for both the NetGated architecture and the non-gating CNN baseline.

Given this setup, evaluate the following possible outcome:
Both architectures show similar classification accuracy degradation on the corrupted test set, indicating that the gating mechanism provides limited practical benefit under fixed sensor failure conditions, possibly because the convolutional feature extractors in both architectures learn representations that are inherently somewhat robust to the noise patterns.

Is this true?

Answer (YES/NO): NO